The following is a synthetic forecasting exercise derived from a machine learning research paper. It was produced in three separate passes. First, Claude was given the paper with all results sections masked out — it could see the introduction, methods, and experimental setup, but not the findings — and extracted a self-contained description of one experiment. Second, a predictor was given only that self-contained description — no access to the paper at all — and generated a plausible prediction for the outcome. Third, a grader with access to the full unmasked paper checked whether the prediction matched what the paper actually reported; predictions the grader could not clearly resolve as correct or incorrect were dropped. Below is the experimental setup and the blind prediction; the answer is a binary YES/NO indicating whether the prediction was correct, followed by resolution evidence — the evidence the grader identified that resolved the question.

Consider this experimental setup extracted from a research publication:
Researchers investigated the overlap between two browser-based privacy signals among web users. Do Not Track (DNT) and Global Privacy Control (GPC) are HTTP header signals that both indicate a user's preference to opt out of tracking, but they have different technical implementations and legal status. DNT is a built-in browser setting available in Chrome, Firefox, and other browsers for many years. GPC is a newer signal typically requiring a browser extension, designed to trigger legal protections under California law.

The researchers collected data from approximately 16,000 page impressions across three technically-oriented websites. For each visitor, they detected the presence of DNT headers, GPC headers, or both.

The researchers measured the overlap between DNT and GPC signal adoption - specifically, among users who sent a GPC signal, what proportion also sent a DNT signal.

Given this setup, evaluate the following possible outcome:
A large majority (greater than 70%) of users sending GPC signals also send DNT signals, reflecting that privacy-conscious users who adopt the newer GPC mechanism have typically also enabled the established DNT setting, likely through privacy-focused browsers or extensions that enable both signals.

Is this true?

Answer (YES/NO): YES